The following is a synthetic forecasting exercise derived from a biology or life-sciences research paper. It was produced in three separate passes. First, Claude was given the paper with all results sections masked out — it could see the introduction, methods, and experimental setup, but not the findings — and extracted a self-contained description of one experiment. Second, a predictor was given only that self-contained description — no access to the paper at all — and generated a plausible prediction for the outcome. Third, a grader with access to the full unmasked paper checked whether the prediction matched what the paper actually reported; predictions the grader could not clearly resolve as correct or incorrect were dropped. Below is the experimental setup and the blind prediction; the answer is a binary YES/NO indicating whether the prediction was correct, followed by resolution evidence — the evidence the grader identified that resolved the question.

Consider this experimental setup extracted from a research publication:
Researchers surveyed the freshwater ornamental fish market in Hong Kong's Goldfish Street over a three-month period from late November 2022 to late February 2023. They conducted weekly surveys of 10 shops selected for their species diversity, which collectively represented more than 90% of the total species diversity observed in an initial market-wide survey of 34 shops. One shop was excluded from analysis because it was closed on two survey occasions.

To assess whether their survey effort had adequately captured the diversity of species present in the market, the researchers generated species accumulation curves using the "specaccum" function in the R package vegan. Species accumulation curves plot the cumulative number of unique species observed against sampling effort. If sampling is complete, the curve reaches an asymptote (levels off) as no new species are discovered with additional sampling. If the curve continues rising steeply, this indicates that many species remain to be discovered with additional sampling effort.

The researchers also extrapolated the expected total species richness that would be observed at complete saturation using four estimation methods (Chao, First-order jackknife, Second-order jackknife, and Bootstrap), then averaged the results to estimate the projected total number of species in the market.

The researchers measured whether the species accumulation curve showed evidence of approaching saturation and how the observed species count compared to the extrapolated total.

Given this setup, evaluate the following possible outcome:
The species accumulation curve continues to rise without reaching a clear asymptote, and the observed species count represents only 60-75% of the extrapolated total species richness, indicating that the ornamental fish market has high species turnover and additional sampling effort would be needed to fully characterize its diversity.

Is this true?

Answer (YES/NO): NO